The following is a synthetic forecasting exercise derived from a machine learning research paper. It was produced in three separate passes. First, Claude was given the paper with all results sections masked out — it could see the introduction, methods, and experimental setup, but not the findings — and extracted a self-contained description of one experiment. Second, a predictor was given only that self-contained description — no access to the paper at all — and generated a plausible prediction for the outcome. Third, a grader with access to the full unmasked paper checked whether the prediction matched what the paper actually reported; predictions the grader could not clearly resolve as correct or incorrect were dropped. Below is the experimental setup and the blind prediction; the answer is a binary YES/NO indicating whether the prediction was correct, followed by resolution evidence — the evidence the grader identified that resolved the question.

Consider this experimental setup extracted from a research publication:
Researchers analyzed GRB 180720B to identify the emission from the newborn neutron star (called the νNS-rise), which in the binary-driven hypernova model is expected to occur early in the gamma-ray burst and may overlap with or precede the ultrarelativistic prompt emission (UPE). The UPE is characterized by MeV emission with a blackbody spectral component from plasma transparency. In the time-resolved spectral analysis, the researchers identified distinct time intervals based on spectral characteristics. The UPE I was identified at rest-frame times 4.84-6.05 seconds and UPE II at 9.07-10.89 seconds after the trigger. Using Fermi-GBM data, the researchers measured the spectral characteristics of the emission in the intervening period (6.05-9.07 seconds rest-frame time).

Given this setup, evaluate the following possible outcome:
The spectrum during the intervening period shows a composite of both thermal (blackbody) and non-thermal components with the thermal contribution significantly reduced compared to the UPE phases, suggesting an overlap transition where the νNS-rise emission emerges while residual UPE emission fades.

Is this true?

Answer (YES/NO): NO